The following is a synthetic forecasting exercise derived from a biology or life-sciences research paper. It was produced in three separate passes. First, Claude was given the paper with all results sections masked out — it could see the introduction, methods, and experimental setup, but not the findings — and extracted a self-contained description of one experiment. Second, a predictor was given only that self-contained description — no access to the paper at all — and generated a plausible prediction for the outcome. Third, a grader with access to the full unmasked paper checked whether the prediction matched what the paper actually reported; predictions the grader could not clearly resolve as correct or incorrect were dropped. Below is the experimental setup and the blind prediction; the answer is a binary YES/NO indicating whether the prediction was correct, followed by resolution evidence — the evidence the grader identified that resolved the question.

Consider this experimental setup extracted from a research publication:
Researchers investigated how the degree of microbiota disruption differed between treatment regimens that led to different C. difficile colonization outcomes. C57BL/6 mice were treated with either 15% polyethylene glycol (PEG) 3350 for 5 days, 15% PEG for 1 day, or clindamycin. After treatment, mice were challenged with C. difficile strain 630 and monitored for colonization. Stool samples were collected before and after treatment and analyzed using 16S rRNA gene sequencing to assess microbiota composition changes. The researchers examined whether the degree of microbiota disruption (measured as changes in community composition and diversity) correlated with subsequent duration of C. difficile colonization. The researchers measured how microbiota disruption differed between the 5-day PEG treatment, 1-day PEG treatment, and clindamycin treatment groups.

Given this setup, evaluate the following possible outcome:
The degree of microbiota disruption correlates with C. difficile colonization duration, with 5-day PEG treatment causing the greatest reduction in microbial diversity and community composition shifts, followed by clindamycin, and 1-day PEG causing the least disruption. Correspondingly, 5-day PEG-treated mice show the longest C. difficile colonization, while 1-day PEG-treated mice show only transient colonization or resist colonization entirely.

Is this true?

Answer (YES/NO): YES